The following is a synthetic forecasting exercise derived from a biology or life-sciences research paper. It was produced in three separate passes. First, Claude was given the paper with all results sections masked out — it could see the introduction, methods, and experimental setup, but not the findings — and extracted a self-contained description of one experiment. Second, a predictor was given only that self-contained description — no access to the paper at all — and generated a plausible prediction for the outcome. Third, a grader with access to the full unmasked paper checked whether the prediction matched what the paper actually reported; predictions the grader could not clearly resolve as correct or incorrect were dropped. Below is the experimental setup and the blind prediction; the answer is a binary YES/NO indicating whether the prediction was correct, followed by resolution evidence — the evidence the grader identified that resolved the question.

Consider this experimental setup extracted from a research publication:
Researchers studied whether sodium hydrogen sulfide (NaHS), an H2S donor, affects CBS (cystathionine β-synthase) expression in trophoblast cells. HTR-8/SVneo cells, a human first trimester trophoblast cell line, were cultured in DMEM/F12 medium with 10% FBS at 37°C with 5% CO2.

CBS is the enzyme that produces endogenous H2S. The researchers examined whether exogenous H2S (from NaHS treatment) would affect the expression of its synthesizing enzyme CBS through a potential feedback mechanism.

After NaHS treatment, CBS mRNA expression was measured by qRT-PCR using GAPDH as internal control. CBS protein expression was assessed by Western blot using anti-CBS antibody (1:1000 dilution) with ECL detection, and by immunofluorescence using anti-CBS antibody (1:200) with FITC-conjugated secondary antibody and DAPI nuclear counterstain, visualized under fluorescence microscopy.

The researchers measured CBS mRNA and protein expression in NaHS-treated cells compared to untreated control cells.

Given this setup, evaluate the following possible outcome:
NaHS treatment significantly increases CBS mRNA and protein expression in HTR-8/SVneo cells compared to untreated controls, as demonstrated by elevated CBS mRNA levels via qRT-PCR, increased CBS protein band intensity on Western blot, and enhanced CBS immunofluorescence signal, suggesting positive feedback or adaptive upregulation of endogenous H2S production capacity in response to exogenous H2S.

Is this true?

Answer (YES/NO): YES